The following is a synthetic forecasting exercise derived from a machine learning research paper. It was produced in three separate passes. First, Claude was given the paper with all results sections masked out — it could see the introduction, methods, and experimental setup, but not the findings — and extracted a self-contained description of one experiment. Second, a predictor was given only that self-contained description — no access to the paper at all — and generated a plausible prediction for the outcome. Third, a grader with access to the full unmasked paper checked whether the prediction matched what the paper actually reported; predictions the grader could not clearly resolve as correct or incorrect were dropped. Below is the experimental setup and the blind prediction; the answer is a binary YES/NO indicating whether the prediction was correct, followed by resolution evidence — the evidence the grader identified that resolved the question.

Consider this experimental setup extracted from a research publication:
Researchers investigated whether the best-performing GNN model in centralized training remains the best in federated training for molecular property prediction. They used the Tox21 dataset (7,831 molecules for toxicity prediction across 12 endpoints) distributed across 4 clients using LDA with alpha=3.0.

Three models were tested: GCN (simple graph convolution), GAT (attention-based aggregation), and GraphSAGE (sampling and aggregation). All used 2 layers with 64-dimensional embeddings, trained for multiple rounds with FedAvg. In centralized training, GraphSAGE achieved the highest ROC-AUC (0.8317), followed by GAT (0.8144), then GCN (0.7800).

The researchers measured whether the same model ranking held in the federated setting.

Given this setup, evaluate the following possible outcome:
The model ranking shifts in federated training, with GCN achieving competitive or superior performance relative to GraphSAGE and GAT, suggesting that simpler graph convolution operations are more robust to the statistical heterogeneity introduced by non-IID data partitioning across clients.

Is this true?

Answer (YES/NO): NO